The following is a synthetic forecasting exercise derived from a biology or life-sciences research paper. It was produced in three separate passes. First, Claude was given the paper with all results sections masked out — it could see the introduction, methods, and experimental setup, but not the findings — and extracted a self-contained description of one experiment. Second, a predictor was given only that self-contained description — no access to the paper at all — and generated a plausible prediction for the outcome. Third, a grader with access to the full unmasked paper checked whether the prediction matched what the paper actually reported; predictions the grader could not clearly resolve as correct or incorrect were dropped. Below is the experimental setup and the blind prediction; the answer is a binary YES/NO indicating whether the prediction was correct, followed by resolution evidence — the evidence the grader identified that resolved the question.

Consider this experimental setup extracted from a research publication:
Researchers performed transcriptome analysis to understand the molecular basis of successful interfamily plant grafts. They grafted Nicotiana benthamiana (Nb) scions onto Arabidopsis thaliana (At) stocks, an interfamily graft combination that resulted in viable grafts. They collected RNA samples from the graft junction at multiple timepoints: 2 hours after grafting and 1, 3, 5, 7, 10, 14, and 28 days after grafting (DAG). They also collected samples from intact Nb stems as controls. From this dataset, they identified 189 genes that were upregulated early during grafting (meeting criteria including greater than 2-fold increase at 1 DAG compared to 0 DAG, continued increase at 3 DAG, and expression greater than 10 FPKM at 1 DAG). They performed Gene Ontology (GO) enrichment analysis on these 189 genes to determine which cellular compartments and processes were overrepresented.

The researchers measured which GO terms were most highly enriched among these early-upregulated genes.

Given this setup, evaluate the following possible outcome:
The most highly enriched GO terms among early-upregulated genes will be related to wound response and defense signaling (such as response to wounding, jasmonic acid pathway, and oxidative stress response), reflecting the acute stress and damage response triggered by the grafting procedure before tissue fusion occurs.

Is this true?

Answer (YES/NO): NO